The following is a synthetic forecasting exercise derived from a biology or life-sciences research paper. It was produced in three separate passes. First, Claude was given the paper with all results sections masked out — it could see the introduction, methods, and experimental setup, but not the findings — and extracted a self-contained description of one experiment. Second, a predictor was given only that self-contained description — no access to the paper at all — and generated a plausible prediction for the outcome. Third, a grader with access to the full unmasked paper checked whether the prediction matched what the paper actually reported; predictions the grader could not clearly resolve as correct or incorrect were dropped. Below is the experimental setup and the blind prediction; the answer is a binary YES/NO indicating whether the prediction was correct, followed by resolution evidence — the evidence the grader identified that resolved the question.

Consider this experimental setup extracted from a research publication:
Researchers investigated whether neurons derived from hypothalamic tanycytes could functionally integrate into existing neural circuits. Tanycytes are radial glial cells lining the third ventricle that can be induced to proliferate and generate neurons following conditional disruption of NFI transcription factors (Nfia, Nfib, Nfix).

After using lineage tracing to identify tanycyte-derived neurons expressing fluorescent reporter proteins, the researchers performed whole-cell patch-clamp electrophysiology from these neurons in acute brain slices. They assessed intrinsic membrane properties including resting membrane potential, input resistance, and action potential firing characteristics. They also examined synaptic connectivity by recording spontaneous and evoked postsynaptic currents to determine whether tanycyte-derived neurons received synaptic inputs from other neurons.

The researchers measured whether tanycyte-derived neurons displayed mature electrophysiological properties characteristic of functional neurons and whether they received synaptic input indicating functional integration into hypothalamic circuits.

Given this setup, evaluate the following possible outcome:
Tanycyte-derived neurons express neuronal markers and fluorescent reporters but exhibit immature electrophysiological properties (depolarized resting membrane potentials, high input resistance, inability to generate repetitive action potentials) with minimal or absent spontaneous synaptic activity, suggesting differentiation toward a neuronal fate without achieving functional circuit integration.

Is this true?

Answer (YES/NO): NO